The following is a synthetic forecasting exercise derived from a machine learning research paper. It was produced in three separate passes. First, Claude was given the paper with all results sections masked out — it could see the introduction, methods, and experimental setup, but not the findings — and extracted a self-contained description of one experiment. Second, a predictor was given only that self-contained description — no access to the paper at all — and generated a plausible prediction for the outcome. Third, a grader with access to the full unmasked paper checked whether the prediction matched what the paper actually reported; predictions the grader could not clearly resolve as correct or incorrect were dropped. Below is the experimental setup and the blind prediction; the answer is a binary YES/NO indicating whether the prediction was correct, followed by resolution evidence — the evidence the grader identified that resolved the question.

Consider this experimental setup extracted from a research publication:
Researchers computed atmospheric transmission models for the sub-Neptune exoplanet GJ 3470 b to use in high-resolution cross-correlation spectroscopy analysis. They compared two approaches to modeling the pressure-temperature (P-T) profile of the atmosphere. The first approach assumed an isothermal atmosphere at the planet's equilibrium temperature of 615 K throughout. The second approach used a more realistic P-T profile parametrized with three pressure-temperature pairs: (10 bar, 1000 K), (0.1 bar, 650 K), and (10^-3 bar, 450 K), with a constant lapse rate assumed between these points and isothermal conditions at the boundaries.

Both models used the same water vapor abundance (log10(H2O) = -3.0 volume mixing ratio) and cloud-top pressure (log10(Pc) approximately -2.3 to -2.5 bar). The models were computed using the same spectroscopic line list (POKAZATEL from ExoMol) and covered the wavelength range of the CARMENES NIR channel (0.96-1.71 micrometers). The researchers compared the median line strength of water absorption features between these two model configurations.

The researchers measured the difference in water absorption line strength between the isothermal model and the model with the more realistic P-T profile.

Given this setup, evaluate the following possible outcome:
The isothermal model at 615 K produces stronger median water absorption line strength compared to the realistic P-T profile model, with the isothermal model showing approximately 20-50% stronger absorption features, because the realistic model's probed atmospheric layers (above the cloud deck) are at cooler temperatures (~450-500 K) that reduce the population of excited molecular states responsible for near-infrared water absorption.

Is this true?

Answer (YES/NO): NO